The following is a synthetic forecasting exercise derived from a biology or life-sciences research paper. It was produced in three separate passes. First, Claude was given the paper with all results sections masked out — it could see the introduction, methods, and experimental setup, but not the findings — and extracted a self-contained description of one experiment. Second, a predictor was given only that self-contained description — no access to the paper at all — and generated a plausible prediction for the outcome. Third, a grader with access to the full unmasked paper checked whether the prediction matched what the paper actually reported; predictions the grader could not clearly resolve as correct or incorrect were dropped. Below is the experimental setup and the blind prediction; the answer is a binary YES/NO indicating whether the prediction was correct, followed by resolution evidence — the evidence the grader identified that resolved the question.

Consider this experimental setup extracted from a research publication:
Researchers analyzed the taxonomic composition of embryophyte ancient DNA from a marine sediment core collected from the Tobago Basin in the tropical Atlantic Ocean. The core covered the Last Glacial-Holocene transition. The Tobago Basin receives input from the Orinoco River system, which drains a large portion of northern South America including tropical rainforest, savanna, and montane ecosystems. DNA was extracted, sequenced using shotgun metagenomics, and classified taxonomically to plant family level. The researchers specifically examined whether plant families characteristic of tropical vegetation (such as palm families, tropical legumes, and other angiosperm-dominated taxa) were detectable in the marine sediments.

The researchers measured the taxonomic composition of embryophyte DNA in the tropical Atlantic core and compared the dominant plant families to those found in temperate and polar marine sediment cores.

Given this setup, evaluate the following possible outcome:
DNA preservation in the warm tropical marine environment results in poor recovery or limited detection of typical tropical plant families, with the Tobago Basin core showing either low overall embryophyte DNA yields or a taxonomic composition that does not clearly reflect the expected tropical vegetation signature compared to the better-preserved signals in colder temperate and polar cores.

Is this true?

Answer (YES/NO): NO